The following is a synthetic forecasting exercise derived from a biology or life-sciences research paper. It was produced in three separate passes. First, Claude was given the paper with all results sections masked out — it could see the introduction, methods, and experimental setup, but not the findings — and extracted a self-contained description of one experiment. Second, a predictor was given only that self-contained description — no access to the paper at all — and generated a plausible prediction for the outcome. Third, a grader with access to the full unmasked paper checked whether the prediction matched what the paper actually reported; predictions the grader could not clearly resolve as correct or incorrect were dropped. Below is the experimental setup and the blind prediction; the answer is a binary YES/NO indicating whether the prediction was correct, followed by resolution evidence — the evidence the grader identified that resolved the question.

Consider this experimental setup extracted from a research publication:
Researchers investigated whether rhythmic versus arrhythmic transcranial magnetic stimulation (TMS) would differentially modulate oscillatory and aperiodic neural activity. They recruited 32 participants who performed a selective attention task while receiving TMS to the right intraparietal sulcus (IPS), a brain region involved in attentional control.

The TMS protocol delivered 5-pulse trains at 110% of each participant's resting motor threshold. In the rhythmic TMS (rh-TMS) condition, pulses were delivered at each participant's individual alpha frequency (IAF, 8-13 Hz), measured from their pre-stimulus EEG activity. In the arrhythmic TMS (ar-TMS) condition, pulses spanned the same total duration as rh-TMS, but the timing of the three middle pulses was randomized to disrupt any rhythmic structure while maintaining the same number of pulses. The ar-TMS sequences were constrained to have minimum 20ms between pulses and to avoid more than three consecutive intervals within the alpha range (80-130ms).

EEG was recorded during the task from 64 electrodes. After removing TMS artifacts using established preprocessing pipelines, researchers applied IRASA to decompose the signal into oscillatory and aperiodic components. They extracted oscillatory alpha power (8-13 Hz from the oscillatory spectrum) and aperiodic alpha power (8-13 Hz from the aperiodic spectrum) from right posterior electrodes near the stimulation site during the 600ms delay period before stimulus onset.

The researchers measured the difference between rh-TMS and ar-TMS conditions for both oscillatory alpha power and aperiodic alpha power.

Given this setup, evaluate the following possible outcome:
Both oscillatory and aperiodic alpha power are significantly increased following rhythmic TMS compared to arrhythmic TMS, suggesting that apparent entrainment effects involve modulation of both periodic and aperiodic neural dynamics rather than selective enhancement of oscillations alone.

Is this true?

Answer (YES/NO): NO